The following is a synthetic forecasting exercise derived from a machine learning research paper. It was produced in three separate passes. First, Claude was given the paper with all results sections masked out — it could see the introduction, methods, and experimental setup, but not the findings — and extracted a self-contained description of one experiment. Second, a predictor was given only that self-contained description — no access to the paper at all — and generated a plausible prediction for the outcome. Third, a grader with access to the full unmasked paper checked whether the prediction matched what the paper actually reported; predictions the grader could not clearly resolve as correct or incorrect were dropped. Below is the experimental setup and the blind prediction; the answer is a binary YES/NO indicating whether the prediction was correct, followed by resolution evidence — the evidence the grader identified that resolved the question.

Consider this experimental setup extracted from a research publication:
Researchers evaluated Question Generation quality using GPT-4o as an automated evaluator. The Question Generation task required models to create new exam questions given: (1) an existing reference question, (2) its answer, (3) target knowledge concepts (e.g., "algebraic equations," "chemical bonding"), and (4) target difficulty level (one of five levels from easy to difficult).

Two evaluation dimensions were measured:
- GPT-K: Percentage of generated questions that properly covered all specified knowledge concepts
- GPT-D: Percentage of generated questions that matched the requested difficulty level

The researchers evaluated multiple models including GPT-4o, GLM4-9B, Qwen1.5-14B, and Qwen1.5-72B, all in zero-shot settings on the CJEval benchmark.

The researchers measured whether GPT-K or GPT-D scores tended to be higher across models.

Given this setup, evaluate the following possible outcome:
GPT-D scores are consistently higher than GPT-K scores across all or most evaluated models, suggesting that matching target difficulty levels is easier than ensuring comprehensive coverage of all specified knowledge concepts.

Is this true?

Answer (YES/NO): YES